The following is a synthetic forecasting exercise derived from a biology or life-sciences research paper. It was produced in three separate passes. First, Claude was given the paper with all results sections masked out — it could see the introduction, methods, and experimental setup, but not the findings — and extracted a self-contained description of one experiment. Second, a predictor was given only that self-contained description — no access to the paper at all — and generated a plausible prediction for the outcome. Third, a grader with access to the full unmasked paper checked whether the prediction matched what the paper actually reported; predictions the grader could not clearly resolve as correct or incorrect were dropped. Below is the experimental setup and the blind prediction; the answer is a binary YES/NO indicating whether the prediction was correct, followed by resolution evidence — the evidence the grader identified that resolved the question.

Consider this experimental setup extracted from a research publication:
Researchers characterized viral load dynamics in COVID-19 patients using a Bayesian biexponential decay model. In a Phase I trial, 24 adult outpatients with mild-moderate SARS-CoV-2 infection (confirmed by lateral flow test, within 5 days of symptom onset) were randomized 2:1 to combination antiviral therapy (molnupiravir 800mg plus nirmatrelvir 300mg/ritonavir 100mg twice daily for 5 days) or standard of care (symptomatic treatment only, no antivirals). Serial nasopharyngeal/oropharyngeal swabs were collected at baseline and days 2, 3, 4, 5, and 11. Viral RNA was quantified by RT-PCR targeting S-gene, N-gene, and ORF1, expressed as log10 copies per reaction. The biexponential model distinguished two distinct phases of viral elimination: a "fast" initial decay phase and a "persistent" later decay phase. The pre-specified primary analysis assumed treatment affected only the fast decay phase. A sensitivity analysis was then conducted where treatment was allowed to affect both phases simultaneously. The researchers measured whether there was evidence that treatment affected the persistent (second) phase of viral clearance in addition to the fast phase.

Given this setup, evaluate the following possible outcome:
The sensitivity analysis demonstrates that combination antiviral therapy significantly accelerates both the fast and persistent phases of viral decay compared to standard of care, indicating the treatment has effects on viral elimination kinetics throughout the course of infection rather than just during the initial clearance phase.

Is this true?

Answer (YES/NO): NO